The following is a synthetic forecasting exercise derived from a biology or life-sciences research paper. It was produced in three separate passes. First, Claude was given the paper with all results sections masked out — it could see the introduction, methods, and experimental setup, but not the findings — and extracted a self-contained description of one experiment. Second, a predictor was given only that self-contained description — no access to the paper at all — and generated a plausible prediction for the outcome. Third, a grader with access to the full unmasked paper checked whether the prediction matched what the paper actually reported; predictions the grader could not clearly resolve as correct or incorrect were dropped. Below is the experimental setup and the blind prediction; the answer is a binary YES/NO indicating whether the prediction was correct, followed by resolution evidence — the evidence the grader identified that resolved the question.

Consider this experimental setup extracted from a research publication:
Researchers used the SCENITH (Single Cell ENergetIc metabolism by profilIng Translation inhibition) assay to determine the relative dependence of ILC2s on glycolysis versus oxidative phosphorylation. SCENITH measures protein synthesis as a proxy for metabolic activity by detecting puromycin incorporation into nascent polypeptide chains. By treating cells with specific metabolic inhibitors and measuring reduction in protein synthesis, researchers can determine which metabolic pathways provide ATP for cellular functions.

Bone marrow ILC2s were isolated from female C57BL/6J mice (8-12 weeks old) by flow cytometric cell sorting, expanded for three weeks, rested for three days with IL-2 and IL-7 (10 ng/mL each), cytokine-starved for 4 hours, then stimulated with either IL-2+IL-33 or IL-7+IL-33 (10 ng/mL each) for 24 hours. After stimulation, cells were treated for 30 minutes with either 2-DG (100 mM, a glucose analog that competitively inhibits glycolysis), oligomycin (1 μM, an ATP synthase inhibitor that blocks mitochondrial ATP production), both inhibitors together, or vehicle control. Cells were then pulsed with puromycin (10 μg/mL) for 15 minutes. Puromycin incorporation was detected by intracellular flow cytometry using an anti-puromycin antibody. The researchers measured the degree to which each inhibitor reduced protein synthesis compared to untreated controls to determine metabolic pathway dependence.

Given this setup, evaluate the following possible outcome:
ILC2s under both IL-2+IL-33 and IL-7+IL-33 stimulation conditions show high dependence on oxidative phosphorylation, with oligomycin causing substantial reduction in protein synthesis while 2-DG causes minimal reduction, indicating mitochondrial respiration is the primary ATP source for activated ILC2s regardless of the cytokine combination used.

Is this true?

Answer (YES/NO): NO